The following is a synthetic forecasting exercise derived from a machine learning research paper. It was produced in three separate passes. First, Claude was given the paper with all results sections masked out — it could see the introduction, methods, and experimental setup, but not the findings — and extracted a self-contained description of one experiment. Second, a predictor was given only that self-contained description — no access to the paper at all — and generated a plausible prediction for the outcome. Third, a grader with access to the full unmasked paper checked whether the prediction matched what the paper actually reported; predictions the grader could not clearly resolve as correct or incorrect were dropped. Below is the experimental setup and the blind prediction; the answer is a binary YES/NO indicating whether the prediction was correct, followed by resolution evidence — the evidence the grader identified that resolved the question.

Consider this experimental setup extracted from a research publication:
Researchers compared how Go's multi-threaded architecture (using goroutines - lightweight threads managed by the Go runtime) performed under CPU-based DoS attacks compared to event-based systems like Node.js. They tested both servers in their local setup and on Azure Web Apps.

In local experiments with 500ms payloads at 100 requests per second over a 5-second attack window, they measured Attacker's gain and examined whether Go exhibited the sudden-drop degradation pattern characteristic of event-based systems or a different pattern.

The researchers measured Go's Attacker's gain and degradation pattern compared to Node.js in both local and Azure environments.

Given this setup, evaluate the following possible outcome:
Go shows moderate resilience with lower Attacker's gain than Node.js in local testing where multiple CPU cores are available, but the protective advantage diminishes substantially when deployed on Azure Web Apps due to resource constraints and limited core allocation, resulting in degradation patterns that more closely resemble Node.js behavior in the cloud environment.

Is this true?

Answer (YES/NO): NO